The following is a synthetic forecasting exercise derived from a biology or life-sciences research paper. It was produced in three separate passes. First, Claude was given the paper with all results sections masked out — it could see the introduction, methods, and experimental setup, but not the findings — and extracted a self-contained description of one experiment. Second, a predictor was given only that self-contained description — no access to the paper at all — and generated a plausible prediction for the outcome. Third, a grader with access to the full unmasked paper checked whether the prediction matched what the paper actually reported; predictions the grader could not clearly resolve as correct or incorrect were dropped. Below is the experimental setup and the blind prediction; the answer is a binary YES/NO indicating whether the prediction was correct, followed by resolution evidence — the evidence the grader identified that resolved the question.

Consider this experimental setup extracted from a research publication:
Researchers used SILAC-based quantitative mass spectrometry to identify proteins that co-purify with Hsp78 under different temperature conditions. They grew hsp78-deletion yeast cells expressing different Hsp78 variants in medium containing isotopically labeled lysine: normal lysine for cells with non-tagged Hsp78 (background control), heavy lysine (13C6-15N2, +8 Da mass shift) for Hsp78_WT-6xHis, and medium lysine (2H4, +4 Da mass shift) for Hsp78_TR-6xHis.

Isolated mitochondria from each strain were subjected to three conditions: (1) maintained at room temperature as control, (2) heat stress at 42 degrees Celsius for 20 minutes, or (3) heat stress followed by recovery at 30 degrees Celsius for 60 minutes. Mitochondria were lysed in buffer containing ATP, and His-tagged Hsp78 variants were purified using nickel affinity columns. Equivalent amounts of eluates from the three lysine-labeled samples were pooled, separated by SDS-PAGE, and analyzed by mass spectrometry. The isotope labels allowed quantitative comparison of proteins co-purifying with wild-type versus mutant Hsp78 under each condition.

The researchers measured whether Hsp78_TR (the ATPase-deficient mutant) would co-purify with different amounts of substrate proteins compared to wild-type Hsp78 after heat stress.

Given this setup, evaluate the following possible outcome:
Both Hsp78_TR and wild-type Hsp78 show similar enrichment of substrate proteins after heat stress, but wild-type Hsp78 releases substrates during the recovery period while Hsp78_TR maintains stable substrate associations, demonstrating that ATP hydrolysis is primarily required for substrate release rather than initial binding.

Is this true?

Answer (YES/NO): NO